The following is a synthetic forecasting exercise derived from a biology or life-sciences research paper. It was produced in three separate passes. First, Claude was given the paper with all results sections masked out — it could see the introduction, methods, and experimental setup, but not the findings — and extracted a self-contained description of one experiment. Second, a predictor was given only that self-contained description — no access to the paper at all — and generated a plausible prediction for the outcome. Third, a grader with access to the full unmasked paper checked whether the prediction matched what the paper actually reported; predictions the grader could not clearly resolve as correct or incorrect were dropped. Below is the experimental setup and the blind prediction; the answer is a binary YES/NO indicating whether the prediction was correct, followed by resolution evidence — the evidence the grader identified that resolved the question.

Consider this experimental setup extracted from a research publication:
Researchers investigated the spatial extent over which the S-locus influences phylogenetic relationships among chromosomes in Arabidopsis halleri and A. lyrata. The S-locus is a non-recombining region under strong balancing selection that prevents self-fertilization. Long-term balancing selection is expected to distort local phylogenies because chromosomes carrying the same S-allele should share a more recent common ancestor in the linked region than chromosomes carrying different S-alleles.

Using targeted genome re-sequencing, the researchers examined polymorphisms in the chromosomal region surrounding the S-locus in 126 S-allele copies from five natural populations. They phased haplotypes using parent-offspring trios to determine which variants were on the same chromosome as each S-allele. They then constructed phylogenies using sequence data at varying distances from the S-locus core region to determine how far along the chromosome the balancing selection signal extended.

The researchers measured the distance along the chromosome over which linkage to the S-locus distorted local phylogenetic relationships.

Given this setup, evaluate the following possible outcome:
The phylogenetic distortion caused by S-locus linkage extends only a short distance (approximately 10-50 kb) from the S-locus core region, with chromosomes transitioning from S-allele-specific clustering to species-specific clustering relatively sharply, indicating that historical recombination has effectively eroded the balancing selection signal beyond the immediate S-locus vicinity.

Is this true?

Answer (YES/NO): NO